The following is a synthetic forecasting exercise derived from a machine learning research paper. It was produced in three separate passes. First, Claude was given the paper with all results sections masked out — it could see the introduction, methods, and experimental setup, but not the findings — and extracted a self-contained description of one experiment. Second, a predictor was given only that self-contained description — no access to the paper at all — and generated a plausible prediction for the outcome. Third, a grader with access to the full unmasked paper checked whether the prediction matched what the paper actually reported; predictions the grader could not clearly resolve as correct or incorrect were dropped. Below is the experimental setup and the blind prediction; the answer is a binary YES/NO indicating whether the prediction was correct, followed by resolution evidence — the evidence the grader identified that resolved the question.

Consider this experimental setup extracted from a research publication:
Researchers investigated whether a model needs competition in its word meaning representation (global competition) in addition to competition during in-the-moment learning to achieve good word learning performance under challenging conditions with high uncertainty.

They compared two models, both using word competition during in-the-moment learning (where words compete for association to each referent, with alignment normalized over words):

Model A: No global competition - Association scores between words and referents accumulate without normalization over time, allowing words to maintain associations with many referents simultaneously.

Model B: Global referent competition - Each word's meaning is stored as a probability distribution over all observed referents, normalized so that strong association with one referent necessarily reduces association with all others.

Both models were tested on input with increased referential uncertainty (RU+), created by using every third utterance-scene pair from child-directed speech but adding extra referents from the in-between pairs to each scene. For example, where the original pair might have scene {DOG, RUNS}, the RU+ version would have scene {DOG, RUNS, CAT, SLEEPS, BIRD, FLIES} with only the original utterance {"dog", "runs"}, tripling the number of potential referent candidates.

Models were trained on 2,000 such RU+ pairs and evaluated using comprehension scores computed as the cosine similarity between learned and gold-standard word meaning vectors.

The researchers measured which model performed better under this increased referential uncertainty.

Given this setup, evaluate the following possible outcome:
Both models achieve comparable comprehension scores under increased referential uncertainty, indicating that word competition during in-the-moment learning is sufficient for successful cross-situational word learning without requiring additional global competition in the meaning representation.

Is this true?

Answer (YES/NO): NO